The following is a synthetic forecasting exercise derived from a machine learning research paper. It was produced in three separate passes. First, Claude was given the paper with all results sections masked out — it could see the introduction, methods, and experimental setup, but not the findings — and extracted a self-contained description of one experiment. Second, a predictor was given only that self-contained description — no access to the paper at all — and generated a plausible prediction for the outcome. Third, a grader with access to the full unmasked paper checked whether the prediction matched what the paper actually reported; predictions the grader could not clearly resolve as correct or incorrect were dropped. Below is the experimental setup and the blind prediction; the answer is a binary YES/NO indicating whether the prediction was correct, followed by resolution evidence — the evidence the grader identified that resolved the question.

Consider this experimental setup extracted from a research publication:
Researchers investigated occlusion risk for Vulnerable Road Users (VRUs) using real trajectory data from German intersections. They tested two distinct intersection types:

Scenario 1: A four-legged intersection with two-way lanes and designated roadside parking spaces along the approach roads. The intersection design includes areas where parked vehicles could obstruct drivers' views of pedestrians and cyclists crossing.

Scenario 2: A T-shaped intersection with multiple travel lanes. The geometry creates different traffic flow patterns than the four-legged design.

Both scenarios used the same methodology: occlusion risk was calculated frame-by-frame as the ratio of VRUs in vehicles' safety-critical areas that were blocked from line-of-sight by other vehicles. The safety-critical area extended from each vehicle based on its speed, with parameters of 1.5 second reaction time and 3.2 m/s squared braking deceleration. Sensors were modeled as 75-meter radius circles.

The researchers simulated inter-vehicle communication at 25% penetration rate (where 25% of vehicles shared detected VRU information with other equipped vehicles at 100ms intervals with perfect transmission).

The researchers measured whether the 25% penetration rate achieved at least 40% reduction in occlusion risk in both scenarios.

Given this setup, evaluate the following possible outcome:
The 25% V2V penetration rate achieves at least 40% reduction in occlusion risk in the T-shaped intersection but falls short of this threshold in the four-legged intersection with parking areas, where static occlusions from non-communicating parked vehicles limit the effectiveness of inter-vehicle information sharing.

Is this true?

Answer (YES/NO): NO